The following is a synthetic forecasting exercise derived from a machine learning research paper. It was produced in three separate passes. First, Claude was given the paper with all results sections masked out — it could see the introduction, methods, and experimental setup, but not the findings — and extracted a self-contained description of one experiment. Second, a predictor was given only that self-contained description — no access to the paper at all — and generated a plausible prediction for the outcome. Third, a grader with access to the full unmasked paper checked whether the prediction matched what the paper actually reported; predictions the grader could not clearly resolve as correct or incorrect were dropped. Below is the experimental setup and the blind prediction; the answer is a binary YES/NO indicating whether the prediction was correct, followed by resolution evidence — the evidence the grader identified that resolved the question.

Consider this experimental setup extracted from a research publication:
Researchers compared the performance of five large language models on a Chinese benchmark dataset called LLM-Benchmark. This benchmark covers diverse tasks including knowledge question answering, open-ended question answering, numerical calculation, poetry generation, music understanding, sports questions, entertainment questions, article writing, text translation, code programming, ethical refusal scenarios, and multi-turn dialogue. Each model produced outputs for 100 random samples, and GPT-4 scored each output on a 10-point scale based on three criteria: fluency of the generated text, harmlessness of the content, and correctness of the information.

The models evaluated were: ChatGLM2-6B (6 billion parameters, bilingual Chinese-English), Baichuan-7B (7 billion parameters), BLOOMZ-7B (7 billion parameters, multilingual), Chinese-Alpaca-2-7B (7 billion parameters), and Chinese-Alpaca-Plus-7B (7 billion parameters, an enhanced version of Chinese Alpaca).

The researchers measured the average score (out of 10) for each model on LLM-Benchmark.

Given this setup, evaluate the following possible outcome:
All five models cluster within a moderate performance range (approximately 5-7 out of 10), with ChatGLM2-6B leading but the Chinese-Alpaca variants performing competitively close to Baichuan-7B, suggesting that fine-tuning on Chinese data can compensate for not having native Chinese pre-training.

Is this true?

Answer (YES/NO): NO